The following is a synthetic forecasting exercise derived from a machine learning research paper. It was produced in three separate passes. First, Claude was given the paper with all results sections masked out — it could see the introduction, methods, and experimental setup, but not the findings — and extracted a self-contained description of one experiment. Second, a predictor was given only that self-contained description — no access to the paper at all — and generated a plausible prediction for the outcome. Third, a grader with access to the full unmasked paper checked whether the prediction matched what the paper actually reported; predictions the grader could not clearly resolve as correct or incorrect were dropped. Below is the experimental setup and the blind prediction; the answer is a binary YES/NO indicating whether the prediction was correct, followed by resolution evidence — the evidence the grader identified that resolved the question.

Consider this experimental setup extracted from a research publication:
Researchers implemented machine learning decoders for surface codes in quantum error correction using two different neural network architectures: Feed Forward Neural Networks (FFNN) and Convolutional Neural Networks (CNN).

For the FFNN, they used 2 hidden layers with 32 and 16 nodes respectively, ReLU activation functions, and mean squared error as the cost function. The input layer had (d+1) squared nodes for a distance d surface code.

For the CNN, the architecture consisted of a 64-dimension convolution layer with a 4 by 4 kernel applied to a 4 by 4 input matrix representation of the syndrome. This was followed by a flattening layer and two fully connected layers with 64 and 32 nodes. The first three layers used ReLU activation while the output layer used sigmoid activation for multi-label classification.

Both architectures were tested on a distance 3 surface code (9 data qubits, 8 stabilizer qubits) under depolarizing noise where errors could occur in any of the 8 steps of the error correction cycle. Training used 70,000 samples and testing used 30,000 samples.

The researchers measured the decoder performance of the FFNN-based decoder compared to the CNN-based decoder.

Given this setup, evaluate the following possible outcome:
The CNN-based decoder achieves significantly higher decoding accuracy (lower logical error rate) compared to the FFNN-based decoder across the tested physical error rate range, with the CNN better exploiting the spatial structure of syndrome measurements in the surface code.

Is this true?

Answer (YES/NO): NO